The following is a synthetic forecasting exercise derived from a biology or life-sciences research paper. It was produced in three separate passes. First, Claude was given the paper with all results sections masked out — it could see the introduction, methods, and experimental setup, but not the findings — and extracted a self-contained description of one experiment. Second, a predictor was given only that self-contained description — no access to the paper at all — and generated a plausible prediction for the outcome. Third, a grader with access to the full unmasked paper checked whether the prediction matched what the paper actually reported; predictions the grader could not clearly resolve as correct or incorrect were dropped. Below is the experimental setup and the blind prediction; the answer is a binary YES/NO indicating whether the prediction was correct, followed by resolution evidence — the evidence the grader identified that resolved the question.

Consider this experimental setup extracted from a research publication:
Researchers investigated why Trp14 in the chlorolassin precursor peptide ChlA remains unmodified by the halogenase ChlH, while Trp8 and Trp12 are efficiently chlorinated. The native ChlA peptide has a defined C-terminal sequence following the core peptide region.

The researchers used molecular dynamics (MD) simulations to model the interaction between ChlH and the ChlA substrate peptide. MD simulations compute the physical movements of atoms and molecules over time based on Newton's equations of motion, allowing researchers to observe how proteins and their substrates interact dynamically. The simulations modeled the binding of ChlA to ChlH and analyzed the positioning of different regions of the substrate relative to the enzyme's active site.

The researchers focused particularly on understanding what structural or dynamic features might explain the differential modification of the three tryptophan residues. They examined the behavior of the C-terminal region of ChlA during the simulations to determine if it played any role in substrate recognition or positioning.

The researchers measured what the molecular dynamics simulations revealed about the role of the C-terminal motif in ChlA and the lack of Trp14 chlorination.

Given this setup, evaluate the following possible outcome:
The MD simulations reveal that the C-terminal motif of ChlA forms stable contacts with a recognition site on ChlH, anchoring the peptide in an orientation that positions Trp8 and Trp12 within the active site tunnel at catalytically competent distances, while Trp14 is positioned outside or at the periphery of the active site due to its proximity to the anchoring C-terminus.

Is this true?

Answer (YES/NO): NO